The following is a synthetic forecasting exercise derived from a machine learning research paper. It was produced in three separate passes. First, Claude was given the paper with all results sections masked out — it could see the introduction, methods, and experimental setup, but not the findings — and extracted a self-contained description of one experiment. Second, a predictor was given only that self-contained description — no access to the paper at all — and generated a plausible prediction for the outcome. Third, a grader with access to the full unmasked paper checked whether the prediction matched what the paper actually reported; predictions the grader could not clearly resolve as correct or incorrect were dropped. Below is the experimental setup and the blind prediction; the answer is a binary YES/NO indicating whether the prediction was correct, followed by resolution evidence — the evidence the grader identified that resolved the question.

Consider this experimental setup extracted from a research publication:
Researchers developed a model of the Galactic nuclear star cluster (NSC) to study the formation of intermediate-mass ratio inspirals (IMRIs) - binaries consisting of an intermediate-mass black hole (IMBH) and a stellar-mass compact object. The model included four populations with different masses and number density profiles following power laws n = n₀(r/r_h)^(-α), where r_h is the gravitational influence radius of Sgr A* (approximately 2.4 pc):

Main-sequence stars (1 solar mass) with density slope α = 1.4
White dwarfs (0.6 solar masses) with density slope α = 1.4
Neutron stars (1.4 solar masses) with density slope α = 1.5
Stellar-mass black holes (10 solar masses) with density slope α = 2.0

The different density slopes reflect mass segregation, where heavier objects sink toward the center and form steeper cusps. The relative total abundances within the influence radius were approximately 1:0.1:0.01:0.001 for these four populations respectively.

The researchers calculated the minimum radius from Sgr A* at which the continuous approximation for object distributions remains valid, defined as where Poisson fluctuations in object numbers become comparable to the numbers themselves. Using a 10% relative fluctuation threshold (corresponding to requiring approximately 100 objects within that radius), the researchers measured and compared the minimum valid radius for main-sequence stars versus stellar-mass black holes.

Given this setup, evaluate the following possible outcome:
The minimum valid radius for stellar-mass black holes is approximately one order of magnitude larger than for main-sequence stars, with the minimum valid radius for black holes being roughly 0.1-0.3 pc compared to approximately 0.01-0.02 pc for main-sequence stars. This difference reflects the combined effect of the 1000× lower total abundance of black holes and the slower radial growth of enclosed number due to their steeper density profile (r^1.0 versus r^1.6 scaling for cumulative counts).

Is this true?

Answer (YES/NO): NO